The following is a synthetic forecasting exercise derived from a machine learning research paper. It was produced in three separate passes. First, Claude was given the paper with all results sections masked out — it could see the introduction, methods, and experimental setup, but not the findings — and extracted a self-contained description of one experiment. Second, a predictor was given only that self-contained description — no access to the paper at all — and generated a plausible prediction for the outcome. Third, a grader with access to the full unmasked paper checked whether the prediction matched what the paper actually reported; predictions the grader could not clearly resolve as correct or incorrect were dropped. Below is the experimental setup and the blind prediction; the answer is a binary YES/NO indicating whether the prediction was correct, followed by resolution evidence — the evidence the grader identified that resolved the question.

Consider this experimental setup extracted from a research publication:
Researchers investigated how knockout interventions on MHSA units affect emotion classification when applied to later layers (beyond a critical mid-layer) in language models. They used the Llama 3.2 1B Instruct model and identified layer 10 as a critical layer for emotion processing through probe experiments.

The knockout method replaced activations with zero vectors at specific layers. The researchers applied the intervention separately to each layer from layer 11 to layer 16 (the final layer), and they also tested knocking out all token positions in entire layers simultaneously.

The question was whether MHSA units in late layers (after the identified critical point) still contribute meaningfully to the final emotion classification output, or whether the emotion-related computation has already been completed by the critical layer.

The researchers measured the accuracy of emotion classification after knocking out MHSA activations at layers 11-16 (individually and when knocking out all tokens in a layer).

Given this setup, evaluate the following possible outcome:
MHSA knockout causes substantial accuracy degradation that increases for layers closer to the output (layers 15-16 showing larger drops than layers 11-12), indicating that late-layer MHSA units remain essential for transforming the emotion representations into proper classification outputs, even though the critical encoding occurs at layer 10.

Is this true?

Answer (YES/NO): NO